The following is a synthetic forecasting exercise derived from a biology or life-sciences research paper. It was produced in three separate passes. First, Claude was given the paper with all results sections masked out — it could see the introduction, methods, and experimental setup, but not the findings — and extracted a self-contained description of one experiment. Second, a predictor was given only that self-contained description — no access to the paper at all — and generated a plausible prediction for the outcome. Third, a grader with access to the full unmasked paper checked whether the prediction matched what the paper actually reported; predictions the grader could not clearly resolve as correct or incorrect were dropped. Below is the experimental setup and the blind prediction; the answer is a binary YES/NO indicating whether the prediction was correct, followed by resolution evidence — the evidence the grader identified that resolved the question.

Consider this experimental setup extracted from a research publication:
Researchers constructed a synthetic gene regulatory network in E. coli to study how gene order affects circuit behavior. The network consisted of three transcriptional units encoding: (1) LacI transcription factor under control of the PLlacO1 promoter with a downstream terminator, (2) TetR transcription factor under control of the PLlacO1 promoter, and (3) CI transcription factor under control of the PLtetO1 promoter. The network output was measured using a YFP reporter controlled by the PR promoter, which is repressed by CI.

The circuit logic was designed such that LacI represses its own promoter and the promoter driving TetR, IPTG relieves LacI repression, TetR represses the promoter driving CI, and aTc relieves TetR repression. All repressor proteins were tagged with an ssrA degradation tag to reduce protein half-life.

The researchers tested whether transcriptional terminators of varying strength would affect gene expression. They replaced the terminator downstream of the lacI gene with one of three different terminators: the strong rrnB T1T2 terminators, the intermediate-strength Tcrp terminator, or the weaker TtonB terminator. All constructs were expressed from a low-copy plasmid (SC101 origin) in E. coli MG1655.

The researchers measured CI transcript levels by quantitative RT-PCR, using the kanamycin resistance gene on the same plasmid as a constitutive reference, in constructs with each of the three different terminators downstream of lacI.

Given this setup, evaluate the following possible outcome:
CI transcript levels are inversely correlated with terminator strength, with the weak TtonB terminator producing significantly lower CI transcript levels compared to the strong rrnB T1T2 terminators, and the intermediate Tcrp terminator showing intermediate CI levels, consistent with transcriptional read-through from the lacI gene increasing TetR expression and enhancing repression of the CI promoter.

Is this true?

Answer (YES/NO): NO